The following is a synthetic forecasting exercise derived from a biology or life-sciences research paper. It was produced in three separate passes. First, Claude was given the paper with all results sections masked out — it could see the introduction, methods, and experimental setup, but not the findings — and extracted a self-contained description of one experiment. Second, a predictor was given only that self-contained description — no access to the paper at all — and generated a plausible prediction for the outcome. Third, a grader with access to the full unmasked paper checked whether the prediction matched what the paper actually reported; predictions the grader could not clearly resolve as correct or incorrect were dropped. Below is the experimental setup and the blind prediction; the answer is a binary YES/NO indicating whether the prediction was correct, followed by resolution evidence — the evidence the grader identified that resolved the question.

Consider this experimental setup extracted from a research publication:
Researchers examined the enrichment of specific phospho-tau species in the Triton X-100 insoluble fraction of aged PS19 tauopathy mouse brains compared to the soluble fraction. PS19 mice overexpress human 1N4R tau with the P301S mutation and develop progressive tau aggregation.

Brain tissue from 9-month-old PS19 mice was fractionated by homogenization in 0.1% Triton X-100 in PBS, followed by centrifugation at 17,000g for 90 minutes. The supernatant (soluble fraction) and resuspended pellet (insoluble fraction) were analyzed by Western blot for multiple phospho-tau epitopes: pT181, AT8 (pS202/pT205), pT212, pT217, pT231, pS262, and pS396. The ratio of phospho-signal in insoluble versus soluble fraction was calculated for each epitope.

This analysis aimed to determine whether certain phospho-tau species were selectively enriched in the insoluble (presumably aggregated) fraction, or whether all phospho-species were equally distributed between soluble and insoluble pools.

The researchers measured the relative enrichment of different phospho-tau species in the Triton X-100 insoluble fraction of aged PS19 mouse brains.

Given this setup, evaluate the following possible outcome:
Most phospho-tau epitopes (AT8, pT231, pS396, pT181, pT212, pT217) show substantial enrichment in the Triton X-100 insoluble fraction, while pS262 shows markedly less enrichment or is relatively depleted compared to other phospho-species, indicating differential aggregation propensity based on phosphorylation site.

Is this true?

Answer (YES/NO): NO